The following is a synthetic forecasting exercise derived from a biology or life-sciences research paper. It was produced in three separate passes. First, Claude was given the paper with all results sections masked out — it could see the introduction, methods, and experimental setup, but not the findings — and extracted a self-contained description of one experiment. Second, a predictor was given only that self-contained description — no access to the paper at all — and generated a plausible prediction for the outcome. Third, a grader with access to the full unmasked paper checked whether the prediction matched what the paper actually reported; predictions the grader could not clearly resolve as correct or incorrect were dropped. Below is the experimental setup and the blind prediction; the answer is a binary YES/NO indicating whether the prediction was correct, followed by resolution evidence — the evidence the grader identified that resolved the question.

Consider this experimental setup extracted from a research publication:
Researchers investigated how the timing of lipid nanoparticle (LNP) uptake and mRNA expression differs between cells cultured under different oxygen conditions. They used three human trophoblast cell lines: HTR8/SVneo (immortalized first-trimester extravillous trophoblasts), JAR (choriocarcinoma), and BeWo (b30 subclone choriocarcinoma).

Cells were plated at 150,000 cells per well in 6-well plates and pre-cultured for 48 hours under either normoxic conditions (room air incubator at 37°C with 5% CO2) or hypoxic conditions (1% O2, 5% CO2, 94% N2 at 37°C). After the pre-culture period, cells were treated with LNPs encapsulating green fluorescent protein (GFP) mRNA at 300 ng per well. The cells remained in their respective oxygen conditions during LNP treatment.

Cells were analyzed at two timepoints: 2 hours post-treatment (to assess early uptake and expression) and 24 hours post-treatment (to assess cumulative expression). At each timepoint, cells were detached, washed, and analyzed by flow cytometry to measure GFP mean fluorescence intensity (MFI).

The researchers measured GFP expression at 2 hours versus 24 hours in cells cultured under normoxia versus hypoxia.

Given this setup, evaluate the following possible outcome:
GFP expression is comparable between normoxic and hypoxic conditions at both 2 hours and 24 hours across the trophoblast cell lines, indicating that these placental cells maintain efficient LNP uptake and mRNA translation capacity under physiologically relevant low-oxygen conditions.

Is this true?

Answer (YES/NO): NO